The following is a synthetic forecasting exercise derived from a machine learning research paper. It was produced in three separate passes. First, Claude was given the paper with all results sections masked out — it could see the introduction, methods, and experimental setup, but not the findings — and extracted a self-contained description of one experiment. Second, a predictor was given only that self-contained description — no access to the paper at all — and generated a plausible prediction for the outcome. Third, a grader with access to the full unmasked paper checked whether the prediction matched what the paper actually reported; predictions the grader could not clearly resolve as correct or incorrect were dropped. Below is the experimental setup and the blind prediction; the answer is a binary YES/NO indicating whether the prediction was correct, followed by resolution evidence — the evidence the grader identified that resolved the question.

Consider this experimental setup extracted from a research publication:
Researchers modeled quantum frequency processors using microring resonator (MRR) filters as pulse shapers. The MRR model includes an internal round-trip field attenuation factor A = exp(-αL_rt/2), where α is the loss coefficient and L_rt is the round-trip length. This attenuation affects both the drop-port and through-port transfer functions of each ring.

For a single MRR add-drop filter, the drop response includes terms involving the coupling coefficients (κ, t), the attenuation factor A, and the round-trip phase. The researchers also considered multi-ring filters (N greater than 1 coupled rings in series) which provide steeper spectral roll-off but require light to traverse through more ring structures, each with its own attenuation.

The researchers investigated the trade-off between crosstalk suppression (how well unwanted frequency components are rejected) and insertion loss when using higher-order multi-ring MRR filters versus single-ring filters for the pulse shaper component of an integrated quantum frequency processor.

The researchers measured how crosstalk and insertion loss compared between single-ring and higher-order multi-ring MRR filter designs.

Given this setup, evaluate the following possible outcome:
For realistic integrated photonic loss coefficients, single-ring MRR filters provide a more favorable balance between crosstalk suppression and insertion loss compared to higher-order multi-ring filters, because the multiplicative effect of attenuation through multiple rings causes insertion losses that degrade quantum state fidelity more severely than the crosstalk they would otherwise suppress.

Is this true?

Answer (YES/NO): NO